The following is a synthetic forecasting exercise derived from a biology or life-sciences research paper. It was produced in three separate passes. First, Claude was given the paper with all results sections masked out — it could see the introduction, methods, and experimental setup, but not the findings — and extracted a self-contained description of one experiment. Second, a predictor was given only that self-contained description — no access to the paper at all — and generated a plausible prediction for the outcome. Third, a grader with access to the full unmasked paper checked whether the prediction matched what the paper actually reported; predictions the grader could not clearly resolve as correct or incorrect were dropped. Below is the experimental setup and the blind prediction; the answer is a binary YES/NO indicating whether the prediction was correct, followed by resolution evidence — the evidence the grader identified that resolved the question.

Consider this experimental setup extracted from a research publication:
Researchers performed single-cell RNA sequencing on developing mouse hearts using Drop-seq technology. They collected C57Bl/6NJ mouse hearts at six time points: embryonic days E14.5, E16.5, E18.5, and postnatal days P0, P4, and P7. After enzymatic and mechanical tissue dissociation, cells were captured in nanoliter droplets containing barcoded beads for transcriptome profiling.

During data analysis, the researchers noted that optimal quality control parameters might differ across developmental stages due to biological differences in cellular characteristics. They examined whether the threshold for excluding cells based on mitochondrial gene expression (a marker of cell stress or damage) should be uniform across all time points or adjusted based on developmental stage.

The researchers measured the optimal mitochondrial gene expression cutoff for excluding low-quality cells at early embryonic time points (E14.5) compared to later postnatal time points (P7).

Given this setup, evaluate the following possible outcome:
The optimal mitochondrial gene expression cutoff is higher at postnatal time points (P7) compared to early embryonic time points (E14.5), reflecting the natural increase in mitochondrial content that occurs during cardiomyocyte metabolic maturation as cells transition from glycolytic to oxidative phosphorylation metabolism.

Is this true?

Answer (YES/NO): YES